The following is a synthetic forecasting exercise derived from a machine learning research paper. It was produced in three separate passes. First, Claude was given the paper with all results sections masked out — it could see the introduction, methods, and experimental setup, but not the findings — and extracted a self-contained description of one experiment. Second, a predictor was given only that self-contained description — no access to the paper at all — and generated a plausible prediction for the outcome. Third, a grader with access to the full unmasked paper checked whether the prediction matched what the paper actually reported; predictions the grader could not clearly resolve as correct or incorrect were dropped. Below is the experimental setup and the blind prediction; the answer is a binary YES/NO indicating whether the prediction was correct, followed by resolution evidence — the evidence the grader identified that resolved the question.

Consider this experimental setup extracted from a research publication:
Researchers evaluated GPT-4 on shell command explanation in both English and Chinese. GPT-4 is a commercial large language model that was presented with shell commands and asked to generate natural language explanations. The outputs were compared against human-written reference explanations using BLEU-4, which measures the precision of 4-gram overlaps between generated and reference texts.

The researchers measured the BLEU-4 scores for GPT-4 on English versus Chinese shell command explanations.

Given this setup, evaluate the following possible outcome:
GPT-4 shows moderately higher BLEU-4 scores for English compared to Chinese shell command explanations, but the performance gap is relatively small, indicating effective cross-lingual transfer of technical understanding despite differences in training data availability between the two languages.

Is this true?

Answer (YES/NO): NO